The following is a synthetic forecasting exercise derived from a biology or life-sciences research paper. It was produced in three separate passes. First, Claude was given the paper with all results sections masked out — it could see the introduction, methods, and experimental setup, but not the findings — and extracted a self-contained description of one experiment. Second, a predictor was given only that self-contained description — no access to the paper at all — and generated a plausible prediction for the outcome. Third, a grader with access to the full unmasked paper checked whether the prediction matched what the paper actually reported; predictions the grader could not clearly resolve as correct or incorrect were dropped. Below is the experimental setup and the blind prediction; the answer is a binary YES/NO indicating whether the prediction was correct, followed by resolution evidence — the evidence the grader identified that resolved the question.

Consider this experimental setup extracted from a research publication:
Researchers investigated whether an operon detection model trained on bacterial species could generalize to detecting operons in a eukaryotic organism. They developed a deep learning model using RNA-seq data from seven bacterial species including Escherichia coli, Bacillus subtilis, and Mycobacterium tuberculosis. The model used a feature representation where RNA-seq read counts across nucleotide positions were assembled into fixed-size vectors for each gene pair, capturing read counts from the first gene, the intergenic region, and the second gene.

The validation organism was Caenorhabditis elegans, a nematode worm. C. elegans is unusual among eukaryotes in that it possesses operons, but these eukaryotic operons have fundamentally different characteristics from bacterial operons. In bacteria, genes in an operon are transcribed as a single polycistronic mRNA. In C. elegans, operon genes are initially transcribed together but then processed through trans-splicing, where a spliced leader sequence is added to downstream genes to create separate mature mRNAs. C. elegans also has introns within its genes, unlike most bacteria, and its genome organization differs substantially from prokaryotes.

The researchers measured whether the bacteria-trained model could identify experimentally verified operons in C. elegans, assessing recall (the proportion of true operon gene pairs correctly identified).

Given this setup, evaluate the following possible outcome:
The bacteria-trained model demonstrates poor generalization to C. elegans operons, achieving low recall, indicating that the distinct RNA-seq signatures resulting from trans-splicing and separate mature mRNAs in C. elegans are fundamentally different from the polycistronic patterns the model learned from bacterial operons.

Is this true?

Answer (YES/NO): NO